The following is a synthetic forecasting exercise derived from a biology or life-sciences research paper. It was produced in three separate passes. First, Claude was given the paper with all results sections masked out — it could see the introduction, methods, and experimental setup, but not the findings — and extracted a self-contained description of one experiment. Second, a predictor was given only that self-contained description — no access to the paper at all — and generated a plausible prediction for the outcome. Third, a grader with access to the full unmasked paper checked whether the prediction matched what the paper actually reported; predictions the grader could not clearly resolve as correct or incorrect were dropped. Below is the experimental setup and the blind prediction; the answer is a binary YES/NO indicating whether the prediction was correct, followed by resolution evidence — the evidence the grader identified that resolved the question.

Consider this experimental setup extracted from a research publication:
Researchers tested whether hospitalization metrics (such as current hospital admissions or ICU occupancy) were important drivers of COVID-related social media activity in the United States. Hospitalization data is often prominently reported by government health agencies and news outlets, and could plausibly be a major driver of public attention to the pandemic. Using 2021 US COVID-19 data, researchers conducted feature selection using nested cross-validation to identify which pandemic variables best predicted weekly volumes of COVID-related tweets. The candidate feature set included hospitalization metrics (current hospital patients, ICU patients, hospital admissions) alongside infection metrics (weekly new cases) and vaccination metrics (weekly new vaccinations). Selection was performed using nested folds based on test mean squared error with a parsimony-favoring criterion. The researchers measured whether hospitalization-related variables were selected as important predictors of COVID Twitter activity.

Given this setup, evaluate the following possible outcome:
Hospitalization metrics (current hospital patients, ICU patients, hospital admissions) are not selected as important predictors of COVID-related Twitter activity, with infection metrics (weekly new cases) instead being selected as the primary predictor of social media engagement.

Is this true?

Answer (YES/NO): NO